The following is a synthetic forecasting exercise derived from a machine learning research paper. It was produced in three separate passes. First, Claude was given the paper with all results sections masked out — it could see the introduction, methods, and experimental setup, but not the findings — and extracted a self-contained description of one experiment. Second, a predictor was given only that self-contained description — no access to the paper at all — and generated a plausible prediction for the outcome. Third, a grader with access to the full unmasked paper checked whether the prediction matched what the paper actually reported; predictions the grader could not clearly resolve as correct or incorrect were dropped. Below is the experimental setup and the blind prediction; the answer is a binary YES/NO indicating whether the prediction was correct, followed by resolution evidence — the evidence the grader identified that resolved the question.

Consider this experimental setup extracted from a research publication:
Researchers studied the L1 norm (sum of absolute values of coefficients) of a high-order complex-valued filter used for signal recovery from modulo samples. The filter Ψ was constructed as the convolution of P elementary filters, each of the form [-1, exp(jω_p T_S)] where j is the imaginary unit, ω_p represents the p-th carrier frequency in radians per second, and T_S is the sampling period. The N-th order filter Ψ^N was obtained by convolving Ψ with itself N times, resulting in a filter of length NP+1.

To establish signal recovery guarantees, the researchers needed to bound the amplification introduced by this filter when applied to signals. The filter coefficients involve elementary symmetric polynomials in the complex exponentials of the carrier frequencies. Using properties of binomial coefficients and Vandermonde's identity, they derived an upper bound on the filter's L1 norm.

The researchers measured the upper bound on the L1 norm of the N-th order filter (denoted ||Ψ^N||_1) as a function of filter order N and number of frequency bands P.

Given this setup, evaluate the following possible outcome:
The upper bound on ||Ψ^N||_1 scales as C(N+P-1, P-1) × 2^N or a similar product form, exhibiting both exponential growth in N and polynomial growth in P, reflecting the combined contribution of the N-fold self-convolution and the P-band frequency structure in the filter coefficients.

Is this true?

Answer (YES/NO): NO